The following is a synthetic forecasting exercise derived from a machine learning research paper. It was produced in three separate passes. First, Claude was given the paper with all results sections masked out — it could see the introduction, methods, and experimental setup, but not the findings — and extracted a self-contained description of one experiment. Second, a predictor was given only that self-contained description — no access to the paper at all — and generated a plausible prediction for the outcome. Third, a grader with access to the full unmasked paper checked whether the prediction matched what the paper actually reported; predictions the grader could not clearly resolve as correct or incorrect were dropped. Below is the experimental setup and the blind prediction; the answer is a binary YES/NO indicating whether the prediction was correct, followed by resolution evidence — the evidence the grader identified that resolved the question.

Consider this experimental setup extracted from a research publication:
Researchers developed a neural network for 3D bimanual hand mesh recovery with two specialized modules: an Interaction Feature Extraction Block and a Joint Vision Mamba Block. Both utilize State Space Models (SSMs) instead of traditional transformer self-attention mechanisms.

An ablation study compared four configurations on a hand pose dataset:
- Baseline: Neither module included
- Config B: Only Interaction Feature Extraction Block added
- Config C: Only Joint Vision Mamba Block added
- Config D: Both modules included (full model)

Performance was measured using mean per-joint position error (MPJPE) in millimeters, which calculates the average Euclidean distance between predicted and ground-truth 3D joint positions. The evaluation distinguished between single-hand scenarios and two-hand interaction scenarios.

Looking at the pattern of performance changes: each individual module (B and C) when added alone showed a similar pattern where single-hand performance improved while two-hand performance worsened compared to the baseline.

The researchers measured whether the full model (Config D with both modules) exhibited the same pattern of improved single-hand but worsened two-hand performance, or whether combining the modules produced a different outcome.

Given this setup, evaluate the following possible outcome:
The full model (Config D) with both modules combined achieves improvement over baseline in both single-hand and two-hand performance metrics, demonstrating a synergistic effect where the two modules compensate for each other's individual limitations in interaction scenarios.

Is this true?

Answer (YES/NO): YES